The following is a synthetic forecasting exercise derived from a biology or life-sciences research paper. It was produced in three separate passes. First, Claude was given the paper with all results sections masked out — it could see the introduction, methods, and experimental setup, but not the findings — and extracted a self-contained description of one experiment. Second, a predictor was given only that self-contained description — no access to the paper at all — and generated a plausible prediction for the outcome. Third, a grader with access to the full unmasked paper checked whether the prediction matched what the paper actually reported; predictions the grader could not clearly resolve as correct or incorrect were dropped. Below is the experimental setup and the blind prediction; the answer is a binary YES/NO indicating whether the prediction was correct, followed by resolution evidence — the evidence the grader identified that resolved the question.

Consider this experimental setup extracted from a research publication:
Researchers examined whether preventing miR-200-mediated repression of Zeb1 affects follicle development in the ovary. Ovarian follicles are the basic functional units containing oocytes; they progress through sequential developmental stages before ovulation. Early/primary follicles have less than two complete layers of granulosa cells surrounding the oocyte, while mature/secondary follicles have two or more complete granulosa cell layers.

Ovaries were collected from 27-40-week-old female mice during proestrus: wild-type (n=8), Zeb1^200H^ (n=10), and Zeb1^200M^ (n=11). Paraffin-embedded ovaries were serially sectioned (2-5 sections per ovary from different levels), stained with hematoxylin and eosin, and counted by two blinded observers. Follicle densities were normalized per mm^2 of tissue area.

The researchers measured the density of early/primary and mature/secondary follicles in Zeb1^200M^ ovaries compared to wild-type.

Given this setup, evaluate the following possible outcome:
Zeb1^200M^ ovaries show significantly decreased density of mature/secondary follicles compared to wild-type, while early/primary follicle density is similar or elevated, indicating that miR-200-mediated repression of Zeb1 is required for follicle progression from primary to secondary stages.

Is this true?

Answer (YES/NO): NO